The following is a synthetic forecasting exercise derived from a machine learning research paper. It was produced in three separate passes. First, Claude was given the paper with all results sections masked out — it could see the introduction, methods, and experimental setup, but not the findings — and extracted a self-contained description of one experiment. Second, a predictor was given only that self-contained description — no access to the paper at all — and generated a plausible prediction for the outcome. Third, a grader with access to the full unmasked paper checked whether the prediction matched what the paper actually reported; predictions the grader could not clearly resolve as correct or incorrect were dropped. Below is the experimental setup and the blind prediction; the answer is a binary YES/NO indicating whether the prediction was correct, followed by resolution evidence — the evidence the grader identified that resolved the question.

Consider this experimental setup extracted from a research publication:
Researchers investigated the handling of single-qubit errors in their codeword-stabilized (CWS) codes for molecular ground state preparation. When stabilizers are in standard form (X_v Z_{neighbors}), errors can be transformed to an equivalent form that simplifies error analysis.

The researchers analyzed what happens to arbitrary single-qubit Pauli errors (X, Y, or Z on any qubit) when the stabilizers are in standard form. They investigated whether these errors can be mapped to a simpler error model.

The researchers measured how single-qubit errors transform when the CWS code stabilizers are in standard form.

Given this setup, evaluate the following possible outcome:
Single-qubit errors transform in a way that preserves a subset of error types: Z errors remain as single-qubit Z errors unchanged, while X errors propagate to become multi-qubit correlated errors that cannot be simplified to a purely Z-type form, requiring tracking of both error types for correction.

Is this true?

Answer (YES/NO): NO